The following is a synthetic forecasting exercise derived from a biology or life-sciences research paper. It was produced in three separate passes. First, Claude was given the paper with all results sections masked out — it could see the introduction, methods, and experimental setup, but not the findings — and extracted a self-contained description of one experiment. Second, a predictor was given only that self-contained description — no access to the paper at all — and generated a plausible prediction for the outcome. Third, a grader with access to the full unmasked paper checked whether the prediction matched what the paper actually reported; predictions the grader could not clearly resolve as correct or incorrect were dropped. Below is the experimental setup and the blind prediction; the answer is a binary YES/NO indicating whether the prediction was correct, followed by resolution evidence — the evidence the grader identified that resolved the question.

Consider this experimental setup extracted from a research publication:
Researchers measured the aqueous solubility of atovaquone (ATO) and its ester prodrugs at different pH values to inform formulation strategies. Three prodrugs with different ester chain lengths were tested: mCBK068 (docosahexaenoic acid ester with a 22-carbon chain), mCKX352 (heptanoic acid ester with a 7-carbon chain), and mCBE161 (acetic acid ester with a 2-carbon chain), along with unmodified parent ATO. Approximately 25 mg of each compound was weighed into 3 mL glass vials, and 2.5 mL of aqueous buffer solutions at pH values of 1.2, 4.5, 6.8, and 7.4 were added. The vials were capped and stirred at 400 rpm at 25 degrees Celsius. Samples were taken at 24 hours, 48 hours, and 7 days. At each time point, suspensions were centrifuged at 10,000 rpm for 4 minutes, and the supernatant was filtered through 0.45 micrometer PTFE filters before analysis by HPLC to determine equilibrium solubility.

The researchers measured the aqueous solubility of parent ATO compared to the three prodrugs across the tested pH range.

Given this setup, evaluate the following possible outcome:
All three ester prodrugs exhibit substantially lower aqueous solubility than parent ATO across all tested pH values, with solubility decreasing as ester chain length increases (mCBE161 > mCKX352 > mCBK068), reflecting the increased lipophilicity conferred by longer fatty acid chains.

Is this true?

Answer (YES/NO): NO